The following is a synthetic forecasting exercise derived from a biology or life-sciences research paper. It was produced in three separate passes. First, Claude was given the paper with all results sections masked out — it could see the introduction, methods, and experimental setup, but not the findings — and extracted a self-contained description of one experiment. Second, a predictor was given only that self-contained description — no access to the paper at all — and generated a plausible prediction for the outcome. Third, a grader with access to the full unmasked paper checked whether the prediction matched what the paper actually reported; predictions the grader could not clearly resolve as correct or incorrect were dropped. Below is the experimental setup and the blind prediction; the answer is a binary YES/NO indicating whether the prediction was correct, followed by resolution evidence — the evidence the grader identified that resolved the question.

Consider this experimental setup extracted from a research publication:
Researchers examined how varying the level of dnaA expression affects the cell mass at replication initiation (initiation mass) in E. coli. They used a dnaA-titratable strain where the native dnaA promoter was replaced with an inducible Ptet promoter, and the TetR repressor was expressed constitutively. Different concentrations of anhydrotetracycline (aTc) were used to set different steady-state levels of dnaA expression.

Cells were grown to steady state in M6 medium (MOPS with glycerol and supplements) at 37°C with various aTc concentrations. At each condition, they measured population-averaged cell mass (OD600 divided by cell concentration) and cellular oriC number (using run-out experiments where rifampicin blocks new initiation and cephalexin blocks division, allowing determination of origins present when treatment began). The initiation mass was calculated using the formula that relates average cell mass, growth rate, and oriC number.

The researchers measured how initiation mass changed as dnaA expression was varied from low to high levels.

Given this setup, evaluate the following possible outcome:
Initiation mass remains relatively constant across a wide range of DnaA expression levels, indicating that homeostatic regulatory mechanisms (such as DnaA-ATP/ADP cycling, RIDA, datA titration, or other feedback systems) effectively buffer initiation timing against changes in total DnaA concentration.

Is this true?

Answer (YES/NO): NO